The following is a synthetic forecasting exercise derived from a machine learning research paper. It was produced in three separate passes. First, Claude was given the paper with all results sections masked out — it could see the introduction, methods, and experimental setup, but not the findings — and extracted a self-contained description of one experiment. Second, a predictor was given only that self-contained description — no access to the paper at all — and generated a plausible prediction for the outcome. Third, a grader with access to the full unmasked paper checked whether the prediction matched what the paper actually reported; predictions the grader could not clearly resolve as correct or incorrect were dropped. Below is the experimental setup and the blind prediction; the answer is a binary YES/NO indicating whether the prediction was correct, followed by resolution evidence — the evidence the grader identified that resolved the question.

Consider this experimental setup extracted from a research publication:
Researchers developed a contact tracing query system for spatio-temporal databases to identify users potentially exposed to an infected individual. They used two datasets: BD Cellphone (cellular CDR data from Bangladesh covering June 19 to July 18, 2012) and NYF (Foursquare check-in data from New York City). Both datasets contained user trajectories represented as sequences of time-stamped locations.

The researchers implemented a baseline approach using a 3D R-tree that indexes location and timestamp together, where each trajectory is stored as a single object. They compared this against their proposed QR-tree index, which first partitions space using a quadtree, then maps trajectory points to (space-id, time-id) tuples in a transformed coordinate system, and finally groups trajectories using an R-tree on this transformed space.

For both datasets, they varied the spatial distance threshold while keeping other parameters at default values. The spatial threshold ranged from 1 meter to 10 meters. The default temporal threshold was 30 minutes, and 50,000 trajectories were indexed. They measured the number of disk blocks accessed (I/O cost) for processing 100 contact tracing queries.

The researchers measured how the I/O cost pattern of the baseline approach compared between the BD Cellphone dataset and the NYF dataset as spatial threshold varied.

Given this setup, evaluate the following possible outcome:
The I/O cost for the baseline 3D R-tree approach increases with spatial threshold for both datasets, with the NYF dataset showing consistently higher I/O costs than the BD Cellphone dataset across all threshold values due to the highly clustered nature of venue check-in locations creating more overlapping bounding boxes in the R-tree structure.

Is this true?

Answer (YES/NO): NO